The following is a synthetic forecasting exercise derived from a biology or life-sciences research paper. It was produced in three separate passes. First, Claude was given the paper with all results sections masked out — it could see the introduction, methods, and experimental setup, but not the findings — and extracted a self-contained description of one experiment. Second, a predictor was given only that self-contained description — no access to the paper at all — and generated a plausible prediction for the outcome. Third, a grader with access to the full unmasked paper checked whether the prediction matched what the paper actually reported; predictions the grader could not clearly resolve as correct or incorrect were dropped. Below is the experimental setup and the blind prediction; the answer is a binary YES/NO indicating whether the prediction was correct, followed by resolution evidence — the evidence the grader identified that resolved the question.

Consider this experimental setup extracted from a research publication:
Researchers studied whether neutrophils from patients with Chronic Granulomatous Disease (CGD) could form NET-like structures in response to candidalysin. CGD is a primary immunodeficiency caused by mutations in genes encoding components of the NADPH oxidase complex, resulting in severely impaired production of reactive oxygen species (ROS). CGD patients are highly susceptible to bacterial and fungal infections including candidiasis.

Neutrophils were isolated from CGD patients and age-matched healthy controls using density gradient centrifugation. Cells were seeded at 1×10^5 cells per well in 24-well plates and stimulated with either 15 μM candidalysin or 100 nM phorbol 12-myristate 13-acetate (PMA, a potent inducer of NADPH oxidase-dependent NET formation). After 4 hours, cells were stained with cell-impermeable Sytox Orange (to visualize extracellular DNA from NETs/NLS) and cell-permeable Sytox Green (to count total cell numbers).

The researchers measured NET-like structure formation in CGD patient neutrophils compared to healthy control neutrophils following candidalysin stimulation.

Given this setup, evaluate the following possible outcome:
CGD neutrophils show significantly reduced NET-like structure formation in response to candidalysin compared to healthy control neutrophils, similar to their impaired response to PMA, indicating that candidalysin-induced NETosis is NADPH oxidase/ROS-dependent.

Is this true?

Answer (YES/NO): NO